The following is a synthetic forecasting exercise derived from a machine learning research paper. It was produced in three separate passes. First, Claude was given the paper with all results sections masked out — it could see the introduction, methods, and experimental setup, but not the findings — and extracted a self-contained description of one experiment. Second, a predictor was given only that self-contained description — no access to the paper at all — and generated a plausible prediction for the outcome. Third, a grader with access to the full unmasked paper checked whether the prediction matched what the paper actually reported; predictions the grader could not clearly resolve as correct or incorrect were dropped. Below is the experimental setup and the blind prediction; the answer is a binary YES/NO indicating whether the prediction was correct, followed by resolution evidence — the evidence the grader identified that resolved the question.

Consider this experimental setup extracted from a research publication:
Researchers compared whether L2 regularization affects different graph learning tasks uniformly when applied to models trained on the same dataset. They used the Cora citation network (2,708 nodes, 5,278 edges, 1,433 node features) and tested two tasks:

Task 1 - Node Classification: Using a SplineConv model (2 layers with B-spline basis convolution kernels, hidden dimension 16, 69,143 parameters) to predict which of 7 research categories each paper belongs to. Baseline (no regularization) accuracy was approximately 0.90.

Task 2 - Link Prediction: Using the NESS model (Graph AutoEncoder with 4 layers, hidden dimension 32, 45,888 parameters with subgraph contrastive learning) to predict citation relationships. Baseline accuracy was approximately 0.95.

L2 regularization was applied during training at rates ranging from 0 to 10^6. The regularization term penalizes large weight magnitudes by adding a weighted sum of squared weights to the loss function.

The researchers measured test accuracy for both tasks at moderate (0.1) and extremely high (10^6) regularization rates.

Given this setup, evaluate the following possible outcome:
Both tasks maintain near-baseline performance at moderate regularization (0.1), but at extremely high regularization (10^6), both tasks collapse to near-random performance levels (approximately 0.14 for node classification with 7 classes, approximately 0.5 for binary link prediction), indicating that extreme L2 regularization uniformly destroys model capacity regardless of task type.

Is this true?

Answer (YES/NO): NO